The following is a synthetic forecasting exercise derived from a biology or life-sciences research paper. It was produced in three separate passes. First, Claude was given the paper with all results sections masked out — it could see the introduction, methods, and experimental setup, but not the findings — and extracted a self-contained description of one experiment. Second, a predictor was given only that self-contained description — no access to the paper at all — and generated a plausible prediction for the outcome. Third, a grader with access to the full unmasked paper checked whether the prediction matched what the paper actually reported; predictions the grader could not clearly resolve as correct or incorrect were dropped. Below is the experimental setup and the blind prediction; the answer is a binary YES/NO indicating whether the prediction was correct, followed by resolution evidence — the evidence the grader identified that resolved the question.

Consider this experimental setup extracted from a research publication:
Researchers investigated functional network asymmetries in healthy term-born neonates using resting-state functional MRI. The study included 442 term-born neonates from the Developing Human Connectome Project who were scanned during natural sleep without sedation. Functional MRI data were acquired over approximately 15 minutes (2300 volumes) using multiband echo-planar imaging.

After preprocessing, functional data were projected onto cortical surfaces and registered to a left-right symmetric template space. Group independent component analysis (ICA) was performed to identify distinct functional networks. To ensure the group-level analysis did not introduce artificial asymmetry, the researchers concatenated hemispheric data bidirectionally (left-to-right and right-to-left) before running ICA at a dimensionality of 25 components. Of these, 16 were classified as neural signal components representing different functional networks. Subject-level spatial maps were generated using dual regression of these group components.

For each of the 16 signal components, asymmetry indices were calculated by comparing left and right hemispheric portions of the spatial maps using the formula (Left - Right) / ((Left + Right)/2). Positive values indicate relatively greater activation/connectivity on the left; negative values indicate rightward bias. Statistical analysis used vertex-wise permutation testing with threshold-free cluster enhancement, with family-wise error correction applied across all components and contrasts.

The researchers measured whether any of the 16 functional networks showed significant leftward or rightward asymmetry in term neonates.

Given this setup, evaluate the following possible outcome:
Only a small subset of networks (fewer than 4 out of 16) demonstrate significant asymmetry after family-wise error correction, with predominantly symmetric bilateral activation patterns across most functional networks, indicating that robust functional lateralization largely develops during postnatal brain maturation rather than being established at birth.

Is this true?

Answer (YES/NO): NO